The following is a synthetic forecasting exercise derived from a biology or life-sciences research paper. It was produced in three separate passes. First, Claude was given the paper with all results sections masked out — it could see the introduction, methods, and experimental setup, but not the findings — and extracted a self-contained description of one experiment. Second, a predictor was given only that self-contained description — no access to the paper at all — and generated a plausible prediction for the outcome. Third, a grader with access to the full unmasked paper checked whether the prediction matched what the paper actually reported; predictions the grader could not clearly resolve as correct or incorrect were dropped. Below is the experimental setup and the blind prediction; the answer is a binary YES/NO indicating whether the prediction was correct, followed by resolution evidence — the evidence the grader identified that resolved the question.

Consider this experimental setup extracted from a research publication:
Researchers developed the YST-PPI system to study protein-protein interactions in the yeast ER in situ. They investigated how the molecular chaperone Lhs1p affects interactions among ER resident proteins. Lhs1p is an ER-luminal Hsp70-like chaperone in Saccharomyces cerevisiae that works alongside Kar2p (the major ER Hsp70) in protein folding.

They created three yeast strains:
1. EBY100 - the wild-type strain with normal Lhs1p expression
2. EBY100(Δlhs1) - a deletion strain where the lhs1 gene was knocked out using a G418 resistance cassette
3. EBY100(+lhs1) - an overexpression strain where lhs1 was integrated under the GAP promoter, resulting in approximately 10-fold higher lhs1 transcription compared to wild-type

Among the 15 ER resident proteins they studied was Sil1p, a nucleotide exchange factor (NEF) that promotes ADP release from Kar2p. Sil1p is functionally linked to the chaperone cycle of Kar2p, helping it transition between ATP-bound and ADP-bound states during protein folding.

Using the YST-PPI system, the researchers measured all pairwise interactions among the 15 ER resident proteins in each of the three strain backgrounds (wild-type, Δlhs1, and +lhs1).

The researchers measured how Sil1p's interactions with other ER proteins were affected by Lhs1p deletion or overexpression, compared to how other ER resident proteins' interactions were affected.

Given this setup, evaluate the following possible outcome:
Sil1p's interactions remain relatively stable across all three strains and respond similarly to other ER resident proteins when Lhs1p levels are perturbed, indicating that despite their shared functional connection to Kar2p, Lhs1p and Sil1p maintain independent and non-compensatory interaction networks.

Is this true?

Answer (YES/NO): NO